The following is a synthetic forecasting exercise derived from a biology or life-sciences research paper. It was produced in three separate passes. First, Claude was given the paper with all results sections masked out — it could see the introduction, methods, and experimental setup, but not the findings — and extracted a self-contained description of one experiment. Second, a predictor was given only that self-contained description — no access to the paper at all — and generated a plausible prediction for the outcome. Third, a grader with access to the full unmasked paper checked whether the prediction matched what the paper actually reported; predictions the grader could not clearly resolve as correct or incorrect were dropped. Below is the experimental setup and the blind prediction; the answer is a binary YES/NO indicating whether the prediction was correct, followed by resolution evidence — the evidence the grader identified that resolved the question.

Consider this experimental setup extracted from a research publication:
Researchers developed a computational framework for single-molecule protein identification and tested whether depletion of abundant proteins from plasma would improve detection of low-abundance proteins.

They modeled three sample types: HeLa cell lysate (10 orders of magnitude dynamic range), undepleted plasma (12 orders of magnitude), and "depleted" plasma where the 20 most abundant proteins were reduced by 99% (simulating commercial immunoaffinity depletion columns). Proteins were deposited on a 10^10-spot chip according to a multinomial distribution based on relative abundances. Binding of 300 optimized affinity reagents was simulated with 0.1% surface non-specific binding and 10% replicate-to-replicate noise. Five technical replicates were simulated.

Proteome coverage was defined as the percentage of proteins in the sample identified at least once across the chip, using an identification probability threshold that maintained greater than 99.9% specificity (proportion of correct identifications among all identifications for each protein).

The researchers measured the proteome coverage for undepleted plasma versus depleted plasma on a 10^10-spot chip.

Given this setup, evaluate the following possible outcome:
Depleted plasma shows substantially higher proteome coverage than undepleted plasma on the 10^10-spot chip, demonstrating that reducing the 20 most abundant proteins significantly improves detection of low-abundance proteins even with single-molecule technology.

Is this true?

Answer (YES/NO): NO